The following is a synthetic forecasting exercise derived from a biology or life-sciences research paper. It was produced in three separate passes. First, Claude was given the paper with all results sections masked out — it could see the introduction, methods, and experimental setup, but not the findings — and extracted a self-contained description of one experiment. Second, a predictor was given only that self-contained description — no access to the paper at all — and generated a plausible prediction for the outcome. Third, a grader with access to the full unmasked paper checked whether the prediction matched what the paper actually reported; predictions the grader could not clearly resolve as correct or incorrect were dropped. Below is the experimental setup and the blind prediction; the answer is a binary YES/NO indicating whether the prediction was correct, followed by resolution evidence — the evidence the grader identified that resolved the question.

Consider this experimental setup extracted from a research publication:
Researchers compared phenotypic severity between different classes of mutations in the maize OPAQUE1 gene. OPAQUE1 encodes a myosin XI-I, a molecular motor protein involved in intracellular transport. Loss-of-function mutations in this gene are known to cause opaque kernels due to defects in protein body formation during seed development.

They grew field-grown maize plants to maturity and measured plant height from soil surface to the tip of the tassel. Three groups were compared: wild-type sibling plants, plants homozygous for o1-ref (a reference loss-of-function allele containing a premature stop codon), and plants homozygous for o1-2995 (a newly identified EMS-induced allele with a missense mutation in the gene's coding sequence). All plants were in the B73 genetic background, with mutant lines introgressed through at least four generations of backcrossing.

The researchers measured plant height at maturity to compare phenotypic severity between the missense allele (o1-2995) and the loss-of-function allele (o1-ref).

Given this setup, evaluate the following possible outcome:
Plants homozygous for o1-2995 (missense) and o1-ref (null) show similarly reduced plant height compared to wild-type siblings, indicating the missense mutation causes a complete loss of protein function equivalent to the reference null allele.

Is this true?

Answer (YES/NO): NO